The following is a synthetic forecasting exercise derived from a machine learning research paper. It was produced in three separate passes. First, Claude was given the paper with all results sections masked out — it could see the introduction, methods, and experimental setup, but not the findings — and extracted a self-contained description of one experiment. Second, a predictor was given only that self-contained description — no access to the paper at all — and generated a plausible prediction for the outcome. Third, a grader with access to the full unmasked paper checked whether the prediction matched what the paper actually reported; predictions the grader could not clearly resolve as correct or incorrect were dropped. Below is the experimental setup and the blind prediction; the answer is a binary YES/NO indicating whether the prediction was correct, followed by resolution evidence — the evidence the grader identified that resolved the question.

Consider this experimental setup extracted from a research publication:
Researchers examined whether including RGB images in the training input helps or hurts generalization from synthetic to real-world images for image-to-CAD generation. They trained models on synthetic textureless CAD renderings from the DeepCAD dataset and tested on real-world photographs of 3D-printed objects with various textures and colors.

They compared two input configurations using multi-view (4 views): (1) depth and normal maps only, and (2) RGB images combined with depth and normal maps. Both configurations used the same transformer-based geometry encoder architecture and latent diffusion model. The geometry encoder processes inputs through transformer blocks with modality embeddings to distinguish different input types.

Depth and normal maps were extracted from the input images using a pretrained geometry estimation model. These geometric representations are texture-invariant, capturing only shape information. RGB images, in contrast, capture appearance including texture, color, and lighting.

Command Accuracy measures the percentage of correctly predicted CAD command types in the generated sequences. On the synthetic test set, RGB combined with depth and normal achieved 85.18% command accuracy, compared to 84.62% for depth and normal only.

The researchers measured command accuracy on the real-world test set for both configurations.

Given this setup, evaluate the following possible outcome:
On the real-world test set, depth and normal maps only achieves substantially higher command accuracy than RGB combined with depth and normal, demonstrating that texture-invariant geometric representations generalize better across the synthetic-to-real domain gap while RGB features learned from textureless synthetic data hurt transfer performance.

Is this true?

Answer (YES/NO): YES